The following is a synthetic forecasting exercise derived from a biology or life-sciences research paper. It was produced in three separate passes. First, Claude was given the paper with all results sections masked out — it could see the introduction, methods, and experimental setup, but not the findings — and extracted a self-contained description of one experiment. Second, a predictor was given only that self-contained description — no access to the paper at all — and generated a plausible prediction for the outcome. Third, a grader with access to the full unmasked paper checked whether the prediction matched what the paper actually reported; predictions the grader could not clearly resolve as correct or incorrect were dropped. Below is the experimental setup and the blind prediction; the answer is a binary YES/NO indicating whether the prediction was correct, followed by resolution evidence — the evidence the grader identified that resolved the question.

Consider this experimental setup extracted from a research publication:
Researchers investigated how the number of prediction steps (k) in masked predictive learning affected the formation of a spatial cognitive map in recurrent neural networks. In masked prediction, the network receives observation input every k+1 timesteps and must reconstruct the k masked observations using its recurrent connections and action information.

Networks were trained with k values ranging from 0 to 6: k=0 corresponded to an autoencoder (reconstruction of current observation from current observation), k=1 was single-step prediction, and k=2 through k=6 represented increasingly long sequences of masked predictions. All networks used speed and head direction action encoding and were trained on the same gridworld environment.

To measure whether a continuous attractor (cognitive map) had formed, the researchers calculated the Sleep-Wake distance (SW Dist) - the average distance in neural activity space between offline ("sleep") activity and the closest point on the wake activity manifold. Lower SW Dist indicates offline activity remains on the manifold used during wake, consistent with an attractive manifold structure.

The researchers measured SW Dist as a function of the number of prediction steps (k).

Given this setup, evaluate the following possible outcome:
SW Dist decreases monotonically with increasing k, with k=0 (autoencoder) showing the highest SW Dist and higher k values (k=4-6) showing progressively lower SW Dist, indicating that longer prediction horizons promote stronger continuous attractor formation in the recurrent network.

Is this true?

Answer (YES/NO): NO